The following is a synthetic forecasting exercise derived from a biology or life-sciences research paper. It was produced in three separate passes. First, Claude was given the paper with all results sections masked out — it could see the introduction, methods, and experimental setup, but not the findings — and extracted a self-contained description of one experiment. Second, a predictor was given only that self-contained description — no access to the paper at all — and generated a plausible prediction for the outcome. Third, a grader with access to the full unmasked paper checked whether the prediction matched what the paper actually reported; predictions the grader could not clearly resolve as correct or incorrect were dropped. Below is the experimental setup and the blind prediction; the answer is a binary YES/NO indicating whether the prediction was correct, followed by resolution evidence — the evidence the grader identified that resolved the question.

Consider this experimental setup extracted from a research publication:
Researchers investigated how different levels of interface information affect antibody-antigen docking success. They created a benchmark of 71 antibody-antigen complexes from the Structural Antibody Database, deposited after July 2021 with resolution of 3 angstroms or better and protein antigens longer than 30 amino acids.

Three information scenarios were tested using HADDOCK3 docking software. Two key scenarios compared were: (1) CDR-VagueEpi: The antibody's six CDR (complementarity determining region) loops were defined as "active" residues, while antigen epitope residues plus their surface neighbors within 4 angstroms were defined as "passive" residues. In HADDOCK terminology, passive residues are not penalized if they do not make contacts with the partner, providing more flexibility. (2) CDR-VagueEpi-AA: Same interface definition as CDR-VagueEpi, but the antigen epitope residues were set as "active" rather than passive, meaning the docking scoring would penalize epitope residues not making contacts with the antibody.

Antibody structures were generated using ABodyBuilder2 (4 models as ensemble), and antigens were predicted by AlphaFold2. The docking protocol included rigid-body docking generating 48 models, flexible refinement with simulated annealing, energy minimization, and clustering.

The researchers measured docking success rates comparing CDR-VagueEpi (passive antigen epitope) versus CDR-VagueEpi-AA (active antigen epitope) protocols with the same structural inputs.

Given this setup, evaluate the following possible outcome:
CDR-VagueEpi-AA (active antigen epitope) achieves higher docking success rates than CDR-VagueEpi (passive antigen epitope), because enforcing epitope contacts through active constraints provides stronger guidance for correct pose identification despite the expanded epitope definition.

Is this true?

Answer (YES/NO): YES